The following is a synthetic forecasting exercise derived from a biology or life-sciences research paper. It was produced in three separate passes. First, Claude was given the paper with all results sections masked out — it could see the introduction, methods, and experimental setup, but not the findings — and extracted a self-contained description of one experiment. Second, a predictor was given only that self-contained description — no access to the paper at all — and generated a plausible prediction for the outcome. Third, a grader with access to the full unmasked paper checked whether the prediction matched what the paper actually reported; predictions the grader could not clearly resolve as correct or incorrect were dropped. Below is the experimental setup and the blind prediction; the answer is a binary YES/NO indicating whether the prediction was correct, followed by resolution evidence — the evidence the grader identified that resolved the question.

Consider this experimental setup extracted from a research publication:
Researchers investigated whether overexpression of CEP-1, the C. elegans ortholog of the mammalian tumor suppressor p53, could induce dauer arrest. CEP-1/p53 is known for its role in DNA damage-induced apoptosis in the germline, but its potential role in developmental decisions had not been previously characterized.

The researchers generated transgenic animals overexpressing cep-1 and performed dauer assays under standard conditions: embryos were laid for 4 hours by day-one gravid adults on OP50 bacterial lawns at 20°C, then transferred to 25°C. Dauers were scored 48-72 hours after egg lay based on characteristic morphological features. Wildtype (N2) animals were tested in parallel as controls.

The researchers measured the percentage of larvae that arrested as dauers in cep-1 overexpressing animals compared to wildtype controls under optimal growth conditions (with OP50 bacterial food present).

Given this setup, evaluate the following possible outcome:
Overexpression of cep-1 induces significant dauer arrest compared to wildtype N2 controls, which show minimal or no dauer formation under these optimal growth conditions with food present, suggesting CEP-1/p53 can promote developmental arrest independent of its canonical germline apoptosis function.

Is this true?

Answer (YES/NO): YES